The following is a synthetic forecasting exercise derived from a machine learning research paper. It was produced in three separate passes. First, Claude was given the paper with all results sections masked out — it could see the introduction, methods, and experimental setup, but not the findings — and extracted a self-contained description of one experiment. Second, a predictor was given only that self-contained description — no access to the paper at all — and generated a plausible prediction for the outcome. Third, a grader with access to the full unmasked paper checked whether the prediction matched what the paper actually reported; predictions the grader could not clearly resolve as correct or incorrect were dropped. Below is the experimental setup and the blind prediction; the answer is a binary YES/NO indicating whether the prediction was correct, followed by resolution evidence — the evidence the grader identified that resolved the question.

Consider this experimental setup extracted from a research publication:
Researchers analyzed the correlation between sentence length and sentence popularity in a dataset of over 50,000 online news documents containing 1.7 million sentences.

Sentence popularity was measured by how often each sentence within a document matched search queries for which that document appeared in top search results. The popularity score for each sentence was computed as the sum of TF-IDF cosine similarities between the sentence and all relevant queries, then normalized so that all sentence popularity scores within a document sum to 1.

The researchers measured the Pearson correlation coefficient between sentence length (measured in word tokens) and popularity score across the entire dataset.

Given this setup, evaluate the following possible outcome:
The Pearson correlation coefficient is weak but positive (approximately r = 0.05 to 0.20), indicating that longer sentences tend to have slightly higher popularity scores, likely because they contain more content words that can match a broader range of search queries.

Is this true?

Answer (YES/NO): YES